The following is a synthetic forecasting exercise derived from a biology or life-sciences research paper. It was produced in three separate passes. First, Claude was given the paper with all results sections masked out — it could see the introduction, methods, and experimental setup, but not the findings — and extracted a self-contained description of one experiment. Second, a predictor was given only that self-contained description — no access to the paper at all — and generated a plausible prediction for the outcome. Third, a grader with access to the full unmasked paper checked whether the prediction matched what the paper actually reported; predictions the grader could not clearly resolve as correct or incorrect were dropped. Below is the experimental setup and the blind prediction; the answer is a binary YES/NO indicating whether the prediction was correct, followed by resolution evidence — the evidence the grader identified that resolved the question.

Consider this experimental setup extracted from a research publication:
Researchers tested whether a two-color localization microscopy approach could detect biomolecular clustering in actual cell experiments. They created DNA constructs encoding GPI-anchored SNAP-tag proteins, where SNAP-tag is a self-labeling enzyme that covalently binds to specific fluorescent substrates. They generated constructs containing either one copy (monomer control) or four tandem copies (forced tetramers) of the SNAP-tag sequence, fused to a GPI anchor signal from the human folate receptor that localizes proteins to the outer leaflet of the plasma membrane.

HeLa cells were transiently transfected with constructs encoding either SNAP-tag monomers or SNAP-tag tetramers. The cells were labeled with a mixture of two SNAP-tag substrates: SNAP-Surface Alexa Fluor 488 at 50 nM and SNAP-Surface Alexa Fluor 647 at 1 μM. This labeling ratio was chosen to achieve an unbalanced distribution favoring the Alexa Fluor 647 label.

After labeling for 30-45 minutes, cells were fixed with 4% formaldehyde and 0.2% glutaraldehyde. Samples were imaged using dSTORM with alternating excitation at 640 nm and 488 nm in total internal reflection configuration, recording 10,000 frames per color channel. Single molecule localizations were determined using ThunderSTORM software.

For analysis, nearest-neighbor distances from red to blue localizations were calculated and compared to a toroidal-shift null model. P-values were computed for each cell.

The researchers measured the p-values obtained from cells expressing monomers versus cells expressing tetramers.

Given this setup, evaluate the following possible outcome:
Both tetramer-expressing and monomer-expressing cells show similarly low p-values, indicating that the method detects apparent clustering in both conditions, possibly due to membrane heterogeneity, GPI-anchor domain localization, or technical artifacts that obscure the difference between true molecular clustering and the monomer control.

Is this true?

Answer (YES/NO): NO